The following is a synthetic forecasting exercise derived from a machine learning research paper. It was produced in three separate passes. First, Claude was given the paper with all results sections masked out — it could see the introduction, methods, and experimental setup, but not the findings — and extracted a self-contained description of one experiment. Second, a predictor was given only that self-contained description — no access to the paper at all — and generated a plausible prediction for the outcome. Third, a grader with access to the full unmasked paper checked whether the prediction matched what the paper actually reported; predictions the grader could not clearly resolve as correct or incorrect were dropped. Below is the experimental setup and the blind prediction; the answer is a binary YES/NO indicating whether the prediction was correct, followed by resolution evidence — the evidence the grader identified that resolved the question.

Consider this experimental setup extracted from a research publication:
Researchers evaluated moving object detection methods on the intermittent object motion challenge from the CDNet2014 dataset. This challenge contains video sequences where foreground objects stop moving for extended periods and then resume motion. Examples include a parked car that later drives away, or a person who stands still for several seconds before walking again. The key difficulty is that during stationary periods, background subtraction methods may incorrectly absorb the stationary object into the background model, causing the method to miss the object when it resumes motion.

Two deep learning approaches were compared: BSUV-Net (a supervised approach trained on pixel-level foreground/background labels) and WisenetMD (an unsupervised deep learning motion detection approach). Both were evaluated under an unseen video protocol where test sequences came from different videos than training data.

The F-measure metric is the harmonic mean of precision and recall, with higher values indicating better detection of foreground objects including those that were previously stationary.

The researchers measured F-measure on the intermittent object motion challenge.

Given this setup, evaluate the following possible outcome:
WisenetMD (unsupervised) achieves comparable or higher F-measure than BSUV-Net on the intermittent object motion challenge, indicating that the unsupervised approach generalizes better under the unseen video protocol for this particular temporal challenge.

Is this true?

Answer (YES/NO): NO